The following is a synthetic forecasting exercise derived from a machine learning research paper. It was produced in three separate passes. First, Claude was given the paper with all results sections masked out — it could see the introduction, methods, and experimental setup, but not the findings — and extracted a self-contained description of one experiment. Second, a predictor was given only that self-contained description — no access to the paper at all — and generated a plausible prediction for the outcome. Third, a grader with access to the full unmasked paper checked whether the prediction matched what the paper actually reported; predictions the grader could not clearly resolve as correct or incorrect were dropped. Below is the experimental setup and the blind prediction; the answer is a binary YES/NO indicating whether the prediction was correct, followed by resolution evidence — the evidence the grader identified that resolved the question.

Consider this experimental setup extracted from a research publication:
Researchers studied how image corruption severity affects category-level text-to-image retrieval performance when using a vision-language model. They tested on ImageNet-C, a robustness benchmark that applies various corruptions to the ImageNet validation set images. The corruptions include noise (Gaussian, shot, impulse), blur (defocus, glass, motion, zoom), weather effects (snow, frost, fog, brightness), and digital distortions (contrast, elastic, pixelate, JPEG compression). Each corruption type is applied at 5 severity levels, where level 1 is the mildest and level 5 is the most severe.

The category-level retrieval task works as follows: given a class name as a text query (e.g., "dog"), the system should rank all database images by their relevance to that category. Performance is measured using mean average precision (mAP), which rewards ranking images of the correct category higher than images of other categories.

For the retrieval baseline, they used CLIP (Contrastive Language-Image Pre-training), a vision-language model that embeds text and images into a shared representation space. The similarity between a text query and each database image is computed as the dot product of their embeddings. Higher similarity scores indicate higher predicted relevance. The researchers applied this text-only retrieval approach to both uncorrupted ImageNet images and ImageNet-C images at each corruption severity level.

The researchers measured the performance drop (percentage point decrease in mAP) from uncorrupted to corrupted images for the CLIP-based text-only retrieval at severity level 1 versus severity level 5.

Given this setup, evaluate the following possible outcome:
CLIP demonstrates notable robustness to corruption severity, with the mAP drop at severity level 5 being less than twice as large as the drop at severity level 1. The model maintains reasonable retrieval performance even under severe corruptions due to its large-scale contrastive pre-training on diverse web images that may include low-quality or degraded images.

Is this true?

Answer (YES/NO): NO